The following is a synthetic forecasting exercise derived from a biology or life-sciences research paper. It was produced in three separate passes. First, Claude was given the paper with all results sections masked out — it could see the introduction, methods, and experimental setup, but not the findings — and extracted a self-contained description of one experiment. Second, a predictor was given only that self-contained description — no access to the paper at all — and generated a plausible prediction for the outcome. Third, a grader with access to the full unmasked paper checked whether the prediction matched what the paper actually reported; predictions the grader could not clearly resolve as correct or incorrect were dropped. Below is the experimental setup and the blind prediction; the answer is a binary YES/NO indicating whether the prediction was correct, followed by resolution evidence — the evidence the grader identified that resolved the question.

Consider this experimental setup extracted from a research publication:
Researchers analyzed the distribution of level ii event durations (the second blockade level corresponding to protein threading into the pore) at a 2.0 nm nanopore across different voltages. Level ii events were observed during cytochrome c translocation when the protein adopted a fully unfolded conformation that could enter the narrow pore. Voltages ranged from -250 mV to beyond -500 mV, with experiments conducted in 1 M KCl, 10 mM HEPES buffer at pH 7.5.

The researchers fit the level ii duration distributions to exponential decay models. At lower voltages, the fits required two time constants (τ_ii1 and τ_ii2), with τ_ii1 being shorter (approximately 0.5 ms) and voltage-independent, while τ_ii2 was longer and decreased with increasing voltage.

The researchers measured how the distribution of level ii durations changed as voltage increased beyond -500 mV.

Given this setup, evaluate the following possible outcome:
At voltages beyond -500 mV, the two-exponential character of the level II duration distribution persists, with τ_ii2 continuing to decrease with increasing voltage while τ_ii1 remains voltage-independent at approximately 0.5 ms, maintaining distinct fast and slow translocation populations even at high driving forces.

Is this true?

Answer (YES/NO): NO